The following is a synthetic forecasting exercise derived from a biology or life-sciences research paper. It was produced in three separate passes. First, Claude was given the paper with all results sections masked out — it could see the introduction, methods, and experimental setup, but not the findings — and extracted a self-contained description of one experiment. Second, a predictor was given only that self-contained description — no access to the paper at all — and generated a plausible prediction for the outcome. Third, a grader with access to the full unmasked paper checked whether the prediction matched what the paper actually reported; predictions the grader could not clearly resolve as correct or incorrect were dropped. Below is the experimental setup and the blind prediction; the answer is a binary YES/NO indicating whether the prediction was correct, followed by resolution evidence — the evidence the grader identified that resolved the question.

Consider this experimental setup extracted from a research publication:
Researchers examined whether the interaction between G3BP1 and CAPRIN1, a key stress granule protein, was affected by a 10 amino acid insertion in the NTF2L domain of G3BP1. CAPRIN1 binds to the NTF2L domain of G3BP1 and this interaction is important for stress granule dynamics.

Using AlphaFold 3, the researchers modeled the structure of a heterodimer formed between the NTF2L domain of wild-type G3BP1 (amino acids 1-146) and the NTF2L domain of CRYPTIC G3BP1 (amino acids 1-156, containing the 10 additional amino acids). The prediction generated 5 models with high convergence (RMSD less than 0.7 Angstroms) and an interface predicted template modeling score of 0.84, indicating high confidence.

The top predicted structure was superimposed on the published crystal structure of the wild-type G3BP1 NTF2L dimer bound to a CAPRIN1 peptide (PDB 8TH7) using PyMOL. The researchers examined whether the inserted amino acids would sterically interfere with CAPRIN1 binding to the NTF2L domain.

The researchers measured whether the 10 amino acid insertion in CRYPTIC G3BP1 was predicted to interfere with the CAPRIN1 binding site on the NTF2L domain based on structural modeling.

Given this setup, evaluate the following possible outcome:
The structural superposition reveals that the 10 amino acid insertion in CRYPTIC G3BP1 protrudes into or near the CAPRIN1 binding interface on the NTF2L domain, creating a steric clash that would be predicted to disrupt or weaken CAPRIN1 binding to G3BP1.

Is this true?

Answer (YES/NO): YES